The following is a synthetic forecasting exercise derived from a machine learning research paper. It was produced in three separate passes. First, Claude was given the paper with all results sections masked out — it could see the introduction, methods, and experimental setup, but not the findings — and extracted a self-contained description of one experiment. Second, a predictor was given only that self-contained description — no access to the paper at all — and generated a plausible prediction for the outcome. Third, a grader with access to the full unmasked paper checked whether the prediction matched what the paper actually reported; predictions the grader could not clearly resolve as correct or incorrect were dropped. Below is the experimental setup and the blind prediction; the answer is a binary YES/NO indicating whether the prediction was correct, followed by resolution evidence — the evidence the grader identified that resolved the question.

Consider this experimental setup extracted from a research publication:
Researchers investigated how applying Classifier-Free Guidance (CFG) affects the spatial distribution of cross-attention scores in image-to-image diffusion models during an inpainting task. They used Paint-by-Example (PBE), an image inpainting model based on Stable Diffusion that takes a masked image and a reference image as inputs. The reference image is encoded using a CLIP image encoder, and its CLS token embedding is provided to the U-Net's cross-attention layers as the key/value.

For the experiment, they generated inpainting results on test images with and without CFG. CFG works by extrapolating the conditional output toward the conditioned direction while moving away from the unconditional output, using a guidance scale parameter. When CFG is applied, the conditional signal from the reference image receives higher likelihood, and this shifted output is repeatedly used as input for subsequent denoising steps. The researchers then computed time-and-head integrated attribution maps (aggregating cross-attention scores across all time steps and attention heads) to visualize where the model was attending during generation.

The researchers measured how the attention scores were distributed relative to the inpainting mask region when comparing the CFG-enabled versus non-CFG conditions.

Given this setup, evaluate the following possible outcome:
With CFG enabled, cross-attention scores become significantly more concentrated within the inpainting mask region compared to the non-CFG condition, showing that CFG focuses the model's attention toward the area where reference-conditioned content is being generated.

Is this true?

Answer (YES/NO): YES